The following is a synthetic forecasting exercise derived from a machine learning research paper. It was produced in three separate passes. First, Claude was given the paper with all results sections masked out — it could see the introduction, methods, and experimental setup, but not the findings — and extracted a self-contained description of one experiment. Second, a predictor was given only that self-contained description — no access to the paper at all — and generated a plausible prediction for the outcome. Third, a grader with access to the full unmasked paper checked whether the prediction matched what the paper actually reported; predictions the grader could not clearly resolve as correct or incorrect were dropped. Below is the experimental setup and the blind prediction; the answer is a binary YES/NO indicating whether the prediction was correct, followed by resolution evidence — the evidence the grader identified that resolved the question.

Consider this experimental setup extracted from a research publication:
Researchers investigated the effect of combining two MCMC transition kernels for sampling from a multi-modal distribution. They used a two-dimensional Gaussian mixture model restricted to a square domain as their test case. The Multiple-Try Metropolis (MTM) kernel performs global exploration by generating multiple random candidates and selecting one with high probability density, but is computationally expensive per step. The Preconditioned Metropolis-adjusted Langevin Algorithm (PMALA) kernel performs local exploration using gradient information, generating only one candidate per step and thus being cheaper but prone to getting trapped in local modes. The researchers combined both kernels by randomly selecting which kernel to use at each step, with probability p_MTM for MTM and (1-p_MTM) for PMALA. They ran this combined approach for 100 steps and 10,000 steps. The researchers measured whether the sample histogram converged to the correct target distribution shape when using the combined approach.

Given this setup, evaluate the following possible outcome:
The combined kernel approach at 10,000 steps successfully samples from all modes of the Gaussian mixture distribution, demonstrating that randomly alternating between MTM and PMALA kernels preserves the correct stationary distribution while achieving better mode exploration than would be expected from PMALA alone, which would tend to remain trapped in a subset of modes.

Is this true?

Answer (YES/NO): YES